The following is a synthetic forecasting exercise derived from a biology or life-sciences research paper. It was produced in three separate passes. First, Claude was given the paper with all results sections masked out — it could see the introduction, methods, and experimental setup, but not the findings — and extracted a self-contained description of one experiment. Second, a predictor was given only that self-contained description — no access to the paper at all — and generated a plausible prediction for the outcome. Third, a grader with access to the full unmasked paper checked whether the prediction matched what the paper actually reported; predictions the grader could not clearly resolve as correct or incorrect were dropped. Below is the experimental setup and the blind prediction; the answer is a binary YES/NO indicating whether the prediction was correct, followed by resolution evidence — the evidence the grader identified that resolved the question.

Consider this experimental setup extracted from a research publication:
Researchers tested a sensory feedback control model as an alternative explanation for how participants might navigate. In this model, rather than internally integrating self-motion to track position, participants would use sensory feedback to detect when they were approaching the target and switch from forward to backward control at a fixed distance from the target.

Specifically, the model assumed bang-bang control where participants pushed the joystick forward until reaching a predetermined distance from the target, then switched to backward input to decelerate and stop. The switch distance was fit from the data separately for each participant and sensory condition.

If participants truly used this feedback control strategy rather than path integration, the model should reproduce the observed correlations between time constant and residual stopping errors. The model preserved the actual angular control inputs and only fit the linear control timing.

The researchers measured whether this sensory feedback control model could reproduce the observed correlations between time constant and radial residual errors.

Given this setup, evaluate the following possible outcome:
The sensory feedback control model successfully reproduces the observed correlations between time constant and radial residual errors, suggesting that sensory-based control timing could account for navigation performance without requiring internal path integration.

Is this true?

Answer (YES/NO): NO